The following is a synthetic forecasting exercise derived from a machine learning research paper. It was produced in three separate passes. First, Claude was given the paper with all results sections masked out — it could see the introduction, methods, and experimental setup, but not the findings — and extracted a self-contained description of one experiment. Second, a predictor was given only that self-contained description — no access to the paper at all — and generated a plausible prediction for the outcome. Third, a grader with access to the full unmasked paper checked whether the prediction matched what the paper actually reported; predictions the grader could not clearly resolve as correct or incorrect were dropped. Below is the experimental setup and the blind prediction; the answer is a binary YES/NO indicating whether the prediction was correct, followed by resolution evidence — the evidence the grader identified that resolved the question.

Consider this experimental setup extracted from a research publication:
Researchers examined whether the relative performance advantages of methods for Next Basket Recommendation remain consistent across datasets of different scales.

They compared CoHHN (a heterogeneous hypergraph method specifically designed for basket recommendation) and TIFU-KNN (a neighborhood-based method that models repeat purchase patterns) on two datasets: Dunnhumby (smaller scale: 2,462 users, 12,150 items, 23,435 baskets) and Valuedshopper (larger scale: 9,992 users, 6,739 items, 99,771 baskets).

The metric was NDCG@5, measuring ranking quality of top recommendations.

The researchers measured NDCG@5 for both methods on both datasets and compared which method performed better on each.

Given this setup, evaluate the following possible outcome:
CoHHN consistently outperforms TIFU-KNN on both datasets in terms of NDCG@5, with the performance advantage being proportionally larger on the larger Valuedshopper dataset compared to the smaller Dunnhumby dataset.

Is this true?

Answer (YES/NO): NO